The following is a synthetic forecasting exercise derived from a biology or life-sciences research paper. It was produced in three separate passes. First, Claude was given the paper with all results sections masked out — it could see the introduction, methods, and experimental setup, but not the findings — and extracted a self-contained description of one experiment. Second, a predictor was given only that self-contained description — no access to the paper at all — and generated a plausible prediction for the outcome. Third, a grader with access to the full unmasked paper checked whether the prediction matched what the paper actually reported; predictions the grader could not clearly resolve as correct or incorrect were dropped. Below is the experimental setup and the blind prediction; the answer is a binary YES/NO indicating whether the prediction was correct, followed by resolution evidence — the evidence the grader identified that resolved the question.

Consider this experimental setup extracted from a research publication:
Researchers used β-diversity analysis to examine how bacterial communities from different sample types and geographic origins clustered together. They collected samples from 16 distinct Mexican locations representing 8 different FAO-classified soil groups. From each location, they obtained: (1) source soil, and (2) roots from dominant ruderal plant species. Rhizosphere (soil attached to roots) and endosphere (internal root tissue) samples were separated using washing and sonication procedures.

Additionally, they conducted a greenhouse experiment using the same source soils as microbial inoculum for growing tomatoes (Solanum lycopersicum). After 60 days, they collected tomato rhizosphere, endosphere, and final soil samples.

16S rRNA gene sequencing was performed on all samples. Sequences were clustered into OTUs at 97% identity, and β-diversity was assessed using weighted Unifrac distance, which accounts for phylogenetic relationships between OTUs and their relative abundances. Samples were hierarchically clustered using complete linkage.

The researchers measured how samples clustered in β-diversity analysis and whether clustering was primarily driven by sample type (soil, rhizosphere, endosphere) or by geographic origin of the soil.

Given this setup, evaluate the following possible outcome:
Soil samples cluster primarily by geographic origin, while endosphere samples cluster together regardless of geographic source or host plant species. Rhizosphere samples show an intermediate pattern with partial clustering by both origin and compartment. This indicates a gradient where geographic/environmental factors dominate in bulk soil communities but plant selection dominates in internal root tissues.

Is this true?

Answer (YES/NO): NO